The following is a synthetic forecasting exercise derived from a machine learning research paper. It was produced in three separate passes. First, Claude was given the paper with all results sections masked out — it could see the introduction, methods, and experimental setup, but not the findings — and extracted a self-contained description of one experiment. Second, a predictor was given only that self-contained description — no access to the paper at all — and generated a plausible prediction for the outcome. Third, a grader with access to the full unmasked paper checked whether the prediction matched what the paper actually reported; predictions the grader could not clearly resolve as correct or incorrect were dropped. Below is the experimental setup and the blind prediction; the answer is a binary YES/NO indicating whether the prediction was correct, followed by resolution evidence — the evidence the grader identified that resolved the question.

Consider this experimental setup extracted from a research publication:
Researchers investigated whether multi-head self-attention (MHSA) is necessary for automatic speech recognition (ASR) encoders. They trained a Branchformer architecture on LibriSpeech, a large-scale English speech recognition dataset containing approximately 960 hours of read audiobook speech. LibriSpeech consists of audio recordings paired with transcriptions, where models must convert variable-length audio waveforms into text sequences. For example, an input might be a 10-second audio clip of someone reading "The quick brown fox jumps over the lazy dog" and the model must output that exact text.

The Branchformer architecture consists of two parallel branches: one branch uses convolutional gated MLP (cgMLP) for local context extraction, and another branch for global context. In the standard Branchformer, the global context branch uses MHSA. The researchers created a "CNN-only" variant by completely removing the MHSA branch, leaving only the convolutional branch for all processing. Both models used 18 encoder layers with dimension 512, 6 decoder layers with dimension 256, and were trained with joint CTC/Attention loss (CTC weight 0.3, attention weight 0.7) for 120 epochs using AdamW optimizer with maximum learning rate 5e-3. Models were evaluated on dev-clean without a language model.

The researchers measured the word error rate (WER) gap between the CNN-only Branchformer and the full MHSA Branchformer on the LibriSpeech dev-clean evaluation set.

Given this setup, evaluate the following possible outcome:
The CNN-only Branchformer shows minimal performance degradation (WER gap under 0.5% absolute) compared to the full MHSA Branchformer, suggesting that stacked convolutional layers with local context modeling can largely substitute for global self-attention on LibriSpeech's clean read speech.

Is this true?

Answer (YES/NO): YES